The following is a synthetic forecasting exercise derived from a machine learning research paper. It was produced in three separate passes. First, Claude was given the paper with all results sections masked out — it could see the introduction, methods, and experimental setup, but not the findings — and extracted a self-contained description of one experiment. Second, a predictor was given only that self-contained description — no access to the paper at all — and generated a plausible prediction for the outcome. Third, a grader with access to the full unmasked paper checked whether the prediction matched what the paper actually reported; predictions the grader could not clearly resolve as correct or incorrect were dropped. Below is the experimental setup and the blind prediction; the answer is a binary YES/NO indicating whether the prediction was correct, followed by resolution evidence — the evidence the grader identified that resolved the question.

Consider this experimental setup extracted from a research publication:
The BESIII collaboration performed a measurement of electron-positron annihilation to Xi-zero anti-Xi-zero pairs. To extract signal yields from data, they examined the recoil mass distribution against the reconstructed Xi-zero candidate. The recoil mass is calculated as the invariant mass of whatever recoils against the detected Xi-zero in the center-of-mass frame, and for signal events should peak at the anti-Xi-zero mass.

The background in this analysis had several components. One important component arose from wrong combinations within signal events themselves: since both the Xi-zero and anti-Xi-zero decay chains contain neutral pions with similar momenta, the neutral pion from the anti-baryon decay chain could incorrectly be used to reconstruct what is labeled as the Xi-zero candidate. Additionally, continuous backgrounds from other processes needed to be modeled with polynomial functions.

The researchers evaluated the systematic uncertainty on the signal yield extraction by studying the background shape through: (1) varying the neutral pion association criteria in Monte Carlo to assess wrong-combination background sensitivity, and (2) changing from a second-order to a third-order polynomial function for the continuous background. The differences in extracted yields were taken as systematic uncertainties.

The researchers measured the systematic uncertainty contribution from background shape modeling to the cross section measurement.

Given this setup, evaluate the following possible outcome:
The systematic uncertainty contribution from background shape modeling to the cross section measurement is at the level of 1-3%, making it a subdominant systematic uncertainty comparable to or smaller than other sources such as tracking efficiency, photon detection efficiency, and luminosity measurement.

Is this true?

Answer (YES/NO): NO